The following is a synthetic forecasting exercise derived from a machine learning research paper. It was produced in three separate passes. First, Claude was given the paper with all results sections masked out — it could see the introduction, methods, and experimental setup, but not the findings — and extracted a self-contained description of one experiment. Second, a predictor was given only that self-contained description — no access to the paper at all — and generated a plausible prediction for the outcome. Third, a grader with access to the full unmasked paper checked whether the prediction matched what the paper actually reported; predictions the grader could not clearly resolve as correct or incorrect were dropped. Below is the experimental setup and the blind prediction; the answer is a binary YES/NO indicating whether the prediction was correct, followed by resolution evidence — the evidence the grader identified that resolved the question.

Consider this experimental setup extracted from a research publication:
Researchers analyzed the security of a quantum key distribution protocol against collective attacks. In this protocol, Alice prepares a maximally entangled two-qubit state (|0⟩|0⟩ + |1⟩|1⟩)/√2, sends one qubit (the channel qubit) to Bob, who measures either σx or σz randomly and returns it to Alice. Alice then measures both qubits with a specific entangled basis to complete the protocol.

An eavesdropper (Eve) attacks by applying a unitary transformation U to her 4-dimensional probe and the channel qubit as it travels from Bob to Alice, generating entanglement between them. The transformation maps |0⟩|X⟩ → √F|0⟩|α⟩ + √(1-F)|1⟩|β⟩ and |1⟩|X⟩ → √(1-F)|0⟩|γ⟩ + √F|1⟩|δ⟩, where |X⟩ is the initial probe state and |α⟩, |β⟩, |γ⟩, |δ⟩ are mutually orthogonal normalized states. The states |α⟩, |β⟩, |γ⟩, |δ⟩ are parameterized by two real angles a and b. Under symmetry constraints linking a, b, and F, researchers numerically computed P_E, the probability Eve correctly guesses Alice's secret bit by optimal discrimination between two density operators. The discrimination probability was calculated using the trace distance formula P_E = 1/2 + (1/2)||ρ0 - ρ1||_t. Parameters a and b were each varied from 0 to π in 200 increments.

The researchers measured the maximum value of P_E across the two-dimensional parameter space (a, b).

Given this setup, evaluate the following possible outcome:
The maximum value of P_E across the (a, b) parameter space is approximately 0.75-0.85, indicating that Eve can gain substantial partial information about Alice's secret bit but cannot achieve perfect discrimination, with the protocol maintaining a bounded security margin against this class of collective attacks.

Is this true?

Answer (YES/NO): NO